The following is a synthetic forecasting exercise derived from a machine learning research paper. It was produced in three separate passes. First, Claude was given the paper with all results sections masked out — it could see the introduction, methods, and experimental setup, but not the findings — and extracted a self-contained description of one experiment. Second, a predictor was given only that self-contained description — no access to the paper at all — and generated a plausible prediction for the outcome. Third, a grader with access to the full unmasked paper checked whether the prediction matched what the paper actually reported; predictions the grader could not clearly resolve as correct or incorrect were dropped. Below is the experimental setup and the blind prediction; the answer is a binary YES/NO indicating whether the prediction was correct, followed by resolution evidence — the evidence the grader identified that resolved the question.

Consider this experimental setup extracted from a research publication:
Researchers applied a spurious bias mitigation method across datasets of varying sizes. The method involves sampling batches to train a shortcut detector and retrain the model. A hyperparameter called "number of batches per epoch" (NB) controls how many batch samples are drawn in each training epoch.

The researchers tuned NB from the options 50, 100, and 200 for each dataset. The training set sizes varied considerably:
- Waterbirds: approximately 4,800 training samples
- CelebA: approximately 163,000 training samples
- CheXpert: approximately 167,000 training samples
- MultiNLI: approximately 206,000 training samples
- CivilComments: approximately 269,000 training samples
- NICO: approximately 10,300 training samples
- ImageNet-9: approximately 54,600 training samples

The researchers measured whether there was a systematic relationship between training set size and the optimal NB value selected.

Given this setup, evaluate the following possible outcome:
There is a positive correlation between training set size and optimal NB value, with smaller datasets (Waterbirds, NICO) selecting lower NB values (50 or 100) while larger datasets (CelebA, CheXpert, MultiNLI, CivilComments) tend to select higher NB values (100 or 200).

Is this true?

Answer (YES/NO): NO